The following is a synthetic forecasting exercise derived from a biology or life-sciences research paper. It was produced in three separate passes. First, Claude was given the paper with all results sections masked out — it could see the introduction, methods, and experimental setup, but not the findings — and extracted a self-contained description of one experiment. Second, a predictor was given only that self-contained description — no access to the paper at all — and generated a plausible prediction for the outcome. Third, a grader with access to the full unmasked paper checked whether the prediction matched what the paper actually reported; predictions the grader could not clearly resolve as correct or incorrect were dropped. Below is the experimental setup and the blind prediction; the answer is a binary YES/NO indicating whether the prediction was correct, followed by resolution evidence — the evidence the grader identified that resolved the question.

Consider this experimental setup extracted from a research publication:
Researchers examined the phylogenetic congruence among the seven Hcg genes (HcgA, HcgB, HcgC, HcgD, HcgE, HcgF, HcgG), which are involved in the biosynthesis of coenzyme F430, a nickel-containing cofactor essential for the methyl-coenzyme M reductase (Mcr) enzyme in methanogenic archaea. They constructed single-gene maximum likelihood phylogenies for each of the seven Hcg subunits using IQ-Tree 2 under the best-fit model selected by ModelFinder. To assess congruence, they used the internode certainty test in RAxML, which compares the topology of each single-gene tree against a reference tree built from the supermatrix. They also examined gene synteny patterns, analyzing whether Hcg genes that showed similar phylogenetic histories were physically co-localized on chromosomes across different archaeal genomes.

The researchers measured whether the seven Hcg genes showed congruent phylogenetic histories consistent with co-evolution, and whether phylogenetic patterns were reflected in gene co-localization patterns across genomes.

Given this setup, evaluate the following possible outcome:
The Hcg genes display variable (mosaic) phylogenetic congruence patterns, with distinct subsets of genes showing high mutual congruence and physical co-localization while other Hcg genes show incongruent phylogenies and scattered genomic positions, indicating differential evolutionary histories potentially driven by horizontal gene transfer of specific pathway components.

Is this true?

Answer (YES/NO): YES